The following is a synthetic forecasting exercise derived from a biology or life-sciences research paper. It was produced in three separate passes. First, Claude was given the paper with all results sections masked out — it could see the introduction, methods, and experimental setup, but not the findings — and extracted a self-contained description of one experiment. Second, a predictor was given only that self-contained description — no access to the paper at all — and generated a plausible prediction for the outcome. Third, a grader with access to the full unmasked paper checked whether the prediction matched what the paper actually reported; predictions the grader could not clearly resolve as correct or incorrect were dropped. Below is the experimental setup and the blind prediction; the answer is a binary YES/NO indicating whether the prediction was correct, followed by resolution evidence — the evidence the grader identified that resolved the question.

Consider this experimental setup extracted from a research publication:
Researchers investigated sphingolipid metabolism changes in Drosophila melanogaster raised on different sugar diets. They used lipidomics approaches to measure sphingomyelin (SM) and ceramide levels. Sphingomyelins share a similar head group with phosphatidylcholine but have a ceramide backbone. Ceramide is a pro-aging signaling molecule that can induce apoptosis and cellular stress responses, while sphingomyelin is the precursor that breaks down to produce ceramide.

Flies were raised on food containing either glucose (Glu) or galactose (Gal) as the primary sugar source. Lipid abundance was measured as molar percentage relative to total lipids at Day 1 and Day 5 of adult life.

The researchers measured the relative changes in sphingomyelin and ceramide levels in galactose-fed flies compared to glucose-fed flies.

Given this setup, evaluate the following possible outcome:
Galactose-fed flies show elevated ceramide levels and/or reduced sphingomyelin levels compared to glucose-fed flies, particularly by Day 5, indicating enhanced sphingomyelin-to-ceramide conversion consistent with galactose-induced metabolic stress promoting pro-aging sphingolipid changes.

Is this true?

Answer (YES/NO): NO